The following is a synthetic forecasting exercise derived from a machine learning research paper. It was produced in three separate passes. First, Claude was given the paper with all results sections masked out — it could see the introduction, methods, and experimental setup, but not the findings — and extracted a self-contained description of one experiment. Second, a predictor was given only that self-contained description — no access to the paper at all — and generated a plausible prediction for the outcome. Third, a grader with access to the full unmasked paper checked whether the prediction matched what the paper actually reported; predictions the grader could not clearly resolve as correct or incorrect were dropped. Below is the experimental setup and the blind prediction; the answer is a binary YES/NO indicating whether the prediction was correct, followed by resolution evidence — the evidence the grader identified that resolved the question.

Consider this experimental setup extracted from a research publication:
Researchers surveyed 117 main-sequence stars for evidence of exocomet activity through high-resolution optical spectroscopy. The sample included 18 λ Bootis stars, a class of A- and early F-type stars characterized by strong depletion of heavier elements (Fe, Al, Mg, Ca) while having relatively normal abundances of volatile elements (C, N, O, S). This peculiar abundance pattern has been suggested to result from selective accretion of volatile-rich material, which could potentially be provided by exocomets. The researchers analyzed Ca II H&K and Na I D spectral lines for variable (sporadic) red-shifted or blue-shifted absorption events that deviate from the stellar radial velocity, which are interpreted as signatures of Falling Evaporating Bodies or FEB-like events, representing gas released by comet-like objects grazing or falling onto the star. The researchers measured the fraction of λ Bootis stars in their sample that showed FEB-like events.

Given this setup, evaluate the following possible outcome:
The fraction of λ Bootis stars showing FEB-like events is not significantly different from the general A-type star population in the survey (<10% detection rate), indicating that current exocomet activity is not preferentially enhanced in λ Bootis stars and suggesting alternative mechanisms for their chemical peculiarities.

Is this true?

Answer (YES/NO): NO